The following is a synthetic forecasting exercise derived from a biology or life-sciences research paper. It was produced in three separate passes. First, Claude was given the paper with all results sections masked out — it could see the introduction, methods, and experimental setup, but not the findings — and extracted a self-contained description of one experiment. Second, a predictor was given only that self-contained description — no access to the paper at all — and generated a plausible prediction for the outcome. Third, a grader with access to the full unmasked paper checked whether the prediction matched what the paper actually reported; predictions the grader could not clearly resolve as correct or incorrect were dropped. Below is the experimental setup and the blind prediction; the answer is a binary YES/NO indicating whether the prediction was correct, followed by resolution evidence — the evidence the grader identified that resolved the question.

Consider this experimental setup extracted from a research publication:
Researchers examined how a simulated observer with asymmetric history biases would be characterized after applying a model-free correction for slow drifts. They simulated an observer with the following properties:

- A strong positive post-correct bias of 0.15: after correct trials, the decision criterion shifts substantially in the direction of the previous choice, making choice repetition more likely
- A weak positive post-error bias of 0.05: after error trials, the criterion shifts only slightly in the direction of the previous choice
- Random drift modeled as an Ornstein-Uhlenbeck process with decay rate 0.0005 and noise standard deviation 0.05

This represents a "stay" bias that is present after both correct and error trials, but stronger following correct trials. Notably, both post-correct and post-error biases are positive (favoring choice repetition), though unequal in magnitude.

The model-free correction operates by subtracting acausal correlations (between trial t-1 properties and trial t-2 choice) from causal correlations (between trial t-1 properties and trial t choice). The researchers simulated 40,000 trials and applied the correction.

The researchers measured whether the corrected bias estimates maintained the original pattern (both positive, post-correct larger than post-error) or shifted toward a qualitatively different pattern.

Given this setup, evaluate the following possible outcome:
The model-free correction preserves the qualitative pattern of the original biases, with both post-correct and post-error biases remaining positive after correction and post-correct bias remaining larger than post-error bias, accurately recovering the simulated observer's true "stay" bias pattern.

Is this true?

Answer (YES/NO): NO